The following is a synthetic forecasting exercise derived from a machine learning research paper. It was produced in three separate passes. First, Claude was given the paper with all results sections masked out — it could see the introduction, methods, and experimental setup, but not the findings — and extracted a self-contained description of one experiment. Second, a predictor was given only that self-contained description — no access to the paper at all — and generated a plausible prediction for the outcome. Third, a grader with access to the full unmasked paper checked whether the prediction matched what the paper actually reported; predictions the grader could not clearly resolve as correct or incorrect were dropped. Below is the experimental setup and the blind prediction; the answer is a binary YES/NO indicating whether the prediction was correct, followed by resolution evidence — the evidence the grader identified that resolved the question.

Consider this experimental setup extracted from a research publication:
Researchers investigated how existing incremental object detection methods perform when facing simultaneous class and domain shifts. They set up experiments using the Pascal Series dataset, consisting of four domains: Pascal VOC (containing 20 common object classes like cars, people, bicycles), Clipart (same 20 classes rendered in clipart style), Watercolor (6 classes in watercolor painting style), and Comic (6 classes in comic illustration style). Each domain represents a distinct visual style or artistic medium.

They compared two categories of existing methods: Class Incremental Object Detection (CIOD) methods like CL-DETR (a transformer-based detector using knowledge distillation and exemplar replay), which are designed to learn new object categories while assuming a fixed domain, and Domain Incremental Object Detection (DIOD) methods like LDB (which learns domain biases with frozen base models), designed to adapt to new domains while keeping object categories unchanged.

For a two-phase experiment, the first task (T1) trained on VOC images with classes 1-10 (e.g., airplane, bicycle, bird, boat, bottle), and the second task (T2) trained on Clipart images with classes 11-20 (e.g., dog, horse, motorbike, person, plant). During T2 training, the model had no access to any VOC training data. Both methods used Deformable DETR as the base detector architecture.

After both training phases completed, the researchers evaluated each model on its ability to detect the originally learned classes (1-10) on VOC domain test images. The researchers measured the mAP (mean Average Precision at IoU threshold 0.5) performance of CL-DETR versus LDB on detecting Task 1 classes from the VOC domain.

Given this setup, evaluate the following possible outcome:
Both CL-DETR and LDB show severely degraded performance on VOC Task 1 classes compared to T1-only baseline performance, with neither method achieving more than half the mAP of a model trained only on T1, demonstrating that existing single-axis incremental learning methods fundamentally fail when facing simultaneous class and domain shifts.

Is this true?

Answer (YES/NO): NO